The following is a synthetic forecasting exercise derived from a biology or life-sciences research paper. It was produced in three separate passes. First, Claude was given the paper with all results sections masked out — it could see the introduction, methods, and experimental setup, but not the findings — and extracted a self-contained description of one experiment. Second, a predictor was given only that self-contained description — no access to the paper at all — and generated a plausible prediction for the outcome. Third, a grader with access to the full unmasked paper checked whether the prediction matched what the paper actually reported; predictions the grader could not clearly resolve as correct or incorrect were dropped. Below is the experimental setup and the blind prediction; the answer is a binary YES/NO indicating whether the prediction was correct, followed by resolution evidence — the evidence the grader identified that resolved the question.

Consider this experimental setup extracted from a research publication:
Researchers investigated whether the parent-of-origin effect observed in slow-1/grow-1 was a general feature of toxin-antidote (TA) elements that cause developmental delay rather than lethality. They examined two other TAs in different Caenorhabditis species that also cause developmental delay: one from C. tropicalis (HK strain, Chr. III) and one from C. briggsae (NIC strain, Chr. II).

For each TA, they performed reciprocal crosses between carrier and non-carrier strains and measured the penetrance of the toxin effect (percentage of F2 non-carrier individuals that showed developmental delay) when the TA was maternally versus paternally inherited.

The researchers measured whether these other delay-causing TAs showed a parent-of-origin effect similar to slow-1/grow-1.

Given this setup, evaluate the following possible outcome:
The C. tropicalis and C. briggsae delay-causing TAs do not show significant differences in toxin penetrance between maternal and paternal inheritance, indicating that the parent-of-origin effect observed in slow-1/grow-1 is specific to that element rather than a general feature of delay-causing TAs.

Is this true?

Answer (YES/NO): YES